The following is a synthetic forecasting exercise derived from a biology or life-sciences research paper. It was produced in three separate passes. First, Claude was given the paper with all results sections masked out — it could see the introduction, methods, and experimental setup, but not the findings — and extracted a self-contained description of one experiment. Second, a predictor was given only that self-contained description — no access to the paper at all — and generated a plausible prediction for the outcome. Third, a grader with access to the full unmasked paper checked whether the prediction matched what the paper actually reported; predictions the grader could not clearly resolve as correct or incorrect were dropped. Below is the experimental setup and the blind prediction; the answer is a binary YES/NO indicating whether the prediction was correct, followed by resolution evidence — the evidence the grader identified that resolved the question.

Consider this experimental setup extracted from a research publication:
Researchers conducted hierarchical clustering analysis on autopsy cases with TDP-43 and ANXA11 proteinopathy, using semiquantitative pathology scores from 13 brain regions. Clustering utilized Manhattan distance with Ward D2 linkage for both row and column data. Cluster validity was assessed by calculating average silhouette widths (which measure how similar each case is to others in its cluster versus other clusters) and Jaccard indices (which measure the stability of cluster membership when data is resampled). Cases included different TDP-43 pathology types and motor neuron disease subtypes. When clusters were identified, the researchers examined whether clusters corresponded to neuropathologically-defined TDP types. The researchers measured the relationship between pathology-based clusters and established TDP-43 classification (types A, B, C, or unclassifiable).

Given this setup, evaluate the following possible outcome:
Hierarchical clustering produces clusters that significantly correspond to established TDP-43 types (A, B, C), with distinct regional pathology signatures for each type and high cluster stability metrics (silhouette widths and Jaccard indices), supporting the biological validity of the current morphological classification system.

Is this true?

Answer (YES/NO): NO